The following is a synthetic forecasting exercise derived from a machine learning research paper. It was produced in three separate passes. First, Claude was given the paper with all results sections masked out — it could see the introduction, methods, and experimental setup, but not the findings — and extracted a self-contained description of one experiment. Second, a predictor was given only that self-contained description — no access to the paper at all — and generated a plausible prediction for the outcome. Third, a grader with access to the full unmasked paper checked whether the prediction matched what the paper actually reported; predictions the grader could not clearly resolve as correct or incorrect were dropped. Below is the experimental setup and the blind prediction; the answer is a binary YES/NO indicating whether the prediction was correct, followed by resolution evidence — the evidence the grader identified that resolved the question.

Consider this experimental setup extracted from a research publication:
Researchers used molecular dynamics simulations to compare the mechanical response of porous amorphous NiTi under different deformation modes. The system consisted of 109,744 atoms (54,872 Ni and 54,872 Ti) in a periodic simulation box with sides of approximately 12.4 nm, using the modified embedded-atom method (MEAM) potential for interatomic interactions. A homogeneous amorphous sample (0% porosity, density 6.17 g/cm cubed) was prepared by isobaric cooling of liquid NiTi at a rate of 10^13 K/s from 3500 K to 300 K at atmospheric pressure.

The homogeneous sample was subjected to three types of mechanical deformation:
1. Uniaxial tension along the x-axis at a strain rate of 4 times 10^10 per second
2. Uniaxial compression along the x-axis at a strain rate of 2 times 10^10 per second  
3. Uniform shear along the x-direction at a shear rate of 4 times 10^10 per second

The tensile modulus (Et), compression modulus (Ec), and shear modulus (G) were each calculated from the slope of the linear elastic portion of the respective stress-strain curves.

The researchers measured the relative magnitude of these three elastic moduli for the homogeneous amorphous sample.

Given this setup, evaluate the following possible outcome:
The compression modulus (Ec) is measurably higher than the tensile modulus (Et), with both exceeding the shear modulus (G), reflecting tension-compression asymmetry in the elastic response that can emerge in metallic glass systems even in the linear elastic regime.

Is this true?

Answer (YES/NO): YES